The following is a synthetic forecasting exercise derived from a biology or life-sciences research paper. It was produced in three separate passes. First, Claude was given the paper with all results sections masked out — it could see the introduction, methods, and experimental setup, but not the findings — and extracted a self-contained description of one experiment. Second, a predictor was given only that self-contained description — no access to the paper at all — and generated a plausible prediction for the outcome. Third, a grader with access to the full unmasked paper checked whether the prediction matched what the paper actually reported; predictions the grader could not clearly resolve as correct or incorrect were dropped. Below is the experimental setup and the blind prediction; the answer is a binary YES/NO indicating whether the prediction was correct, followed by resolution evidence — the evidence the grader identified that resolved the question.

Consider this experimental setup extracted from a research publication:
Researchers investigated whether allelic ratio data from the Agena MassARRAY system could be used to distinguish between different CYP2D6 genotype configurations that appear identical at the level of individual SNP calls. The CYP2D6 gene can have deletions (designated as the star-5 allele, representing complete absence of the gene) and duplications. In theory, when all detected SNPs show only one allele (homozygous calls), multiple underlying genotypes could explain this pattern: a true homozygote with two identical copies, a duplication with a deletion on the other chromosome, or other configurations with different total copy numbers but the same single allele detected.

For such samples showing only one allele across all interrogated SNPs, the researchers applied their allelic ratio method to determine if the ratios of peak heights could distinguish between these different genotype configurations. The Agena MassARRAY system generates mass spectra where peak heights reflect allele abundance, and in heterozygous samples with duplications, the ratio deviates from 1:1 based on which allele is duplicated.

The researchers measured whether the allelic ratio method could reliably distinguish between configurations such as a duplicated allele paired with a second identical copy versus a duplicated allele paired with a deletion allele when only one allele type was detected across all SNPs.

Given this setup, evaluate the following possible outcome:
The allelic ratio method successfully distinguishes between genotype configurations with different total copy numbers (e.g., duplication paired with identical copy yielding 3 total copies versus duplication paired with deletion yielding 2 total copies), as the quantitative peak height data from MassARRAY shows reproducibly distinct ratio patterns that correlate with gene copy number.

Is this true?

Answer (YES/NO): NO